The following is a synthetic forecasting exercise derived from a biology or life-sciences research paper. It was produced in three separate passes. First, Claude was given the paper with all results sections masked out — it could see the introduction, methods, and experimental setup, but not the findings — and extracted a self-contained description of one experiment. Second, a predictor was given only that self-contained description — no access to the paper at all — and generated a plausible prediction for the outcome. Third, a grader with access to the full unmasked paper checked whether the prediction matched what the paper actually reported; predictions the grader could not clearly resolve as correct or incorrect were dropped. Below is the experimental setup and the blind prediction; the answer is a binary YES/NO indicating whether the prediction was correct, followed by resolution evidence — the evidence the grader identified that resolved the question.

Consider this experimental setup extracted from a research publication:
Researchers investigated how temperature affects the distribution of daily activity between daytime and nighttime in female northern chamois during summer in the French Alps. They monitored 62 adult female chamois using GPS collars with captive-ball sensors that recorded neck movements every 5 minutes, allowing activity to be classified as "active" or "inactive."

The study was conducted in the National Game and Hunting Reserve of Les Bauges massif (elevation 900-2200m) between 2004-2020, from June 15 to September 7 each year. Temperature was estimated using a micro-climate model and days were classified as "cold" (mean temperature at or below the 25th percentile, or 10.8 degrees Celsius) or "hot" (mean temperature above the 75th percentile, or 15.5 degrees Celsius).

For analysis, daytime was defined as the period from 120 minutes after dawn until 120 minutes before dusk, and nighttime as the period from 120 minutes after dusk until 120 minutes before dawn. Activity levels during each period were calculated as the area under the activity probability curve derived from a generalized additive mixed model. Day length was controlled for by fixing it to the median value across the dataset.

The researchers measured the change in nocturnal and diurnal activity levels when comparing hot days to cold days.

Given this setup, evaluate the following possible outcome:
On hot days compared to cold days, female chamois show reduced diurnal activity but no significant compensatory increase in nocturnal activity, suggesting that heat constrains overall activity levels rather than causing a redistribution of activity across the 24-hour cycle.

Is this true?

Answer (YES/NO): NO